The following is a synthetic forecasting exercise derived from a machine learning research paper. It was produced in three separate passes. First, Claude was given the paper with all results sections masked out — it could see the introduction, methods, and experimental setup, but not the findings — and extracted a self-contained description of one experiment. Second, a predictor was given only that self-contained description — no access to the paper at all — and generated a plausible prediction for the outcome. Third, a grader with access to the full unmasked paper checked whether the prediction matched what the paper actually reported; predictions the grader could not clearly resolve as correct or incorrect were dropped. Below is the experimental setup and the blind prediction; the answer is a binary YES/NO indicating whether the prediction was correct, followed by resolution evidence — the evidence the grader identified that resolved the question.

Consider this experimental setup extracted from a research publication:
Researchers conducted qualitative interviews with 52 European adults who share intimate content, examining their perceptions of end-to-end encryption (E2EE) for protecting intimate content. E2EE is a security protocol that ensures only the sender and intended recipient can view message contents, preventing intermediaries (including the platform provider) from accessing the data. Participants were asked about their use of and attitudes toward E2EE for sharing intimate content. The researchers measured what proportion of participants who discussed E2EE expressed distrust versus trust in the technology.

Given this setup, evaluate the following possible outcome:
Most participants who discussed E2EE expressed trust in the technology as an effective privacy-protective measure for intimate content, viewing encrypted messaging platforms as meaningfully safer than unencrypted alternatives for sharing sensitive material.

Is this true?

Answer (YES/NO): YES